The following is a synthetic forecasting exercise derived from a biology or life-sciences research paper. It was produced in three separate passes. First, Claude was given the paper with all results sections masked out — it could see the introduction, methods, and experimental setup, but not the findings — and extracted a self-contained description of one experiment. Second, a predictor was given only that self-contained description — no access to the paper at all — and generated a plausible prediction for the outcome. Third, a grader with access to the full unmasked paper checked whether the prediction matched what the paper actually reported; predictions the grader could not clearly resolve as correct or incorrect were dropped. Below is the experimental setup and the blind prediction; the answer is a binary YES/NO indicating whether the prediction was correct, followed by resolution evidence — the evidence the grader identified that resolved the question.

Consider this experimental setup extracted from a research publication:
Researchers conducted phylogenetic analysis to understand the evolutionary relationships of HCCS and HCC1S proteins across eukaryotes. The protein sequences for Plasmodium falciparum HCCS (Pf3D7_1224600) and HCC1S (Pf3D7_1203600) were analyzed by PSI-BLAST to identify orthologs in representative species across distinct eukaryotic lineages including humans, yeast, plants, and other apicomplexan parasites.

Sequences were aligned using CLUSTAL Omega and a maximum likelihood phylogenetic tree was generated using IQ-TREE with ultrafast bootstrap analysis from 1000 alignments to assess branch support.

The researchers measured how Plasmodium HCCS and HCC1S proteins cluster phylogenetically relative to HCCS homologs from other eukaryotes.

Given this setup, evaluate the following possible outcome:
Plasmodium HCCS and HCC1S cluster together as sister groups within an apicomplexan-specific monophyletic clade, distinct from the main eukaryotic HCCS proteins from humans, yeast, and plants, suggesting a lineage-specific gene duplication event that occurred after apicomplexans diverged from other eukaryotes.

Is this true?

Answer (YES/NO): NO